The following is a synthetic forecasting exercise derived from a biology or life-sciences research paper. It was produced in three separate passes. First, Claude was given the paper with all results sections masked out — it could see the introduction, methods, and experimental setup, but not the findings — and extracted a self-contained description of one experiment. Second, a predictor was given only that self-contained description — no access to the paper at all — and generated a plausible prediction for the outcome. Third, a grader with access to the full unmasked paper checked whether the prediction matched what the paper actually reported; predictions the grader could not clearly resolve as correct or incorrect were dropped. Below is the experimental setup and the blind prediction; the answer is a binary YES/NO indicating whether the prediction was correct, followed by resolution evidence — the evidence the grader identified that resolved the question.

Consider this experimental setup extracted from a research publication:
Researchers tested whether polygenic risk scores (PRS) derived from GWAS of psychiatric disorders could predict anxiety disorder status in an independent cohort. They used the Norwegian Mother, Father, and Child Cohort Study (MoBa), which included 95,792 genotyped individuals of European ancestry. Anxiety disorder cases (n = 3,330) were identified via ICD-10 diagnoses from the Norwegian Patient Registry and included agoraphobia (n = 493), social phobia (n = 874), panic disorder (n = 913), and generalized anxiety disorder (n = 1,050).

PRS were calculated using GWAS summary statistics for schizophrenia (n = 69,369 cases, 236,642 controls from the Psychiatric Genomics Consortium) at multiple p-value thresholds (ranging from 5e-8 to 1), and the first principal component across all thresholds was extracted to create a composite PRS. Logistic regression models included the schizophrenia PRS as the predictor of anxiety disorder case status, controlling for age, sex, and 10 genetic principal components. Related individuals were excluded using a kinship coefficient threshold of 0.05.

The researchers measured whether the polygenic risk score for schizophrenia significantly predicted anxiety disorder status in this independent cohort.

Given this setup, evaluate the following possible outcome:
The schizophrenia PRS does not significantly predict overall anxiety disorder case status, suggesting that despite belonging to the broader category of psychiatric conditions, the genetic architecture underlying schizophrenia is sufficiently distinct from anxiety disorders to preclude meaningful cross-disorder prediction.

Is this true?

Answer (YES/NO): NO